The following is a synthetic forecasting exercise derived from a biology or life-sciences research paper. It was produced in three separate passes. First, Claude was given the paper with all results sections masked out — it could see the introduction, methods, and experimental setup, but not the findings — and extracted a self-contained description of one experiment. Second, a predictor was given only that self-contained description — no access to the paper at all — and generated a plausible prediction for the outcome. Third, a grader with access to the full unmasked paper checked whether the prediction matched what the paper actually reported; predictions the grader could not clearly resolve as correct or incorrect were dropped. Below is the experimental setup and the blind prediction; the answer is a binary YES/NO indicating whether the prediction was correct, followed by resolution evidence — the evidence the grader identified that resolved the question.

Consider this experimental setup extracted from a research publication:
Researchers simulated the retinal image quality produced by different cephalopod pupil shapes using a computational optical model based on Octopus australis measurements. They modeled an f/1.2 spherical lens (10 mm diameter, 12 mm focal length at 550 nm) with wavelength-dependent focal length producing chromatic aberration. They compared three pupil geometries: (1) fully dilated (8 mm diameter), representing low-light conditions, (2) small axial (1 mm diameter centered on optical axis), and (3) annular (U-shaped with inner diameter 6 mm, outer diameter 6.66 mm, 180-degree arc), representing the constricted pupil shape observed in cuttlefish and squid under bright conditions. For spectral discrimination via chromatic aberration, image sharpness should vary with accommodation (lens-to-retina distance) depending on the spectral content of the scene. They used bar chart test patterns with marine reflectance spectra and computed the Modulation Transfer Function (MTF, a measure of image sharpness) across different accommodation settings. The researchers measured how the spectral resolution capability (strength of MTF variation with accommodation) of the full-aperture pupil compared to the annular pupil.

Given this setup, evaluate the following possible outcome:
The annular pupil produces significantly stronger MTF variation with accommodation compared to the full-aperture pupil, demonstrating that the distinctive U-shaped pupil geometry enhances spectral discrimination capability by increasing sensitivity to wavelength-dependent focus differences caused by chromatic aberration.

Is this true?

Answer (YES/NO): NO